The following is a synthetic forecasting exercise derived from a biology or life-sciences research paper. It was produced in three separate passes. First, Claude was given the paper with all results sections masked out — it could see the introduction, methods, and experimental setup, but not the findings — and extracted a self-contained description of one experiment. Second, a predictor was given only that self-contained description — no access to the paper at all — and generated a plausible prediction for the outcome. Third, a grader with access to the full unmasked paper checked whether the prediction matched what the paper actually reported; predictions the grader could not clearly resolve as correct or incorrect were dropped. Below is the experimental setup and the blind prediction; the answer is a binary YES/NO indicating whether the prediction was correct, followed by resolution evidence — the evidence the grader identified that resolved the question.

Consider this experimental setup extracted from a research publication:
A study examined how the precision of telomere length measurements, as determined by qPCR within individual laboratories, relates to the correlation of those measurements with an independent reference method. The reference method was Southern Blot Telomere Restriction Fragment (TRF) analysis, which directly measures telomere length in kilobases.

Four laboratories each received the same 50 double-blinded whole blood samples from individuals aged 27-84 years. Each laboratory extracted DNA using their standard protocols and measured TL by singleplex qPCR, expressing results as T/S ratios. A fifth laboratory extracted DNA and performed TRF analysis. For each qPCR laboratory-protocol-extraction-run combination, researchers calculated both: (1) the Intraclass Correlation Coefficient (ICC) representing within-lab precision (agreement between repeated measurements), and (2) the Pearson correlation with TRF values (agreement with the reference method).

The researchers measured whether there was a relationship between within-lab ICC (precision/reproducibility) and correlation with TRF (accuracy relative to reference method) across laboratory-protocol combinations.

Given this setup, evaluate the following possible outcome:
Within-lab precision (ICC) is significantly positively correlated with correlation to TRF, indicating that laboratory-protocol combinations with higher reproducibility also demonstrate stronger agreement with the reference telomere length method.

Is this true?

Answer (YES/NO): YES